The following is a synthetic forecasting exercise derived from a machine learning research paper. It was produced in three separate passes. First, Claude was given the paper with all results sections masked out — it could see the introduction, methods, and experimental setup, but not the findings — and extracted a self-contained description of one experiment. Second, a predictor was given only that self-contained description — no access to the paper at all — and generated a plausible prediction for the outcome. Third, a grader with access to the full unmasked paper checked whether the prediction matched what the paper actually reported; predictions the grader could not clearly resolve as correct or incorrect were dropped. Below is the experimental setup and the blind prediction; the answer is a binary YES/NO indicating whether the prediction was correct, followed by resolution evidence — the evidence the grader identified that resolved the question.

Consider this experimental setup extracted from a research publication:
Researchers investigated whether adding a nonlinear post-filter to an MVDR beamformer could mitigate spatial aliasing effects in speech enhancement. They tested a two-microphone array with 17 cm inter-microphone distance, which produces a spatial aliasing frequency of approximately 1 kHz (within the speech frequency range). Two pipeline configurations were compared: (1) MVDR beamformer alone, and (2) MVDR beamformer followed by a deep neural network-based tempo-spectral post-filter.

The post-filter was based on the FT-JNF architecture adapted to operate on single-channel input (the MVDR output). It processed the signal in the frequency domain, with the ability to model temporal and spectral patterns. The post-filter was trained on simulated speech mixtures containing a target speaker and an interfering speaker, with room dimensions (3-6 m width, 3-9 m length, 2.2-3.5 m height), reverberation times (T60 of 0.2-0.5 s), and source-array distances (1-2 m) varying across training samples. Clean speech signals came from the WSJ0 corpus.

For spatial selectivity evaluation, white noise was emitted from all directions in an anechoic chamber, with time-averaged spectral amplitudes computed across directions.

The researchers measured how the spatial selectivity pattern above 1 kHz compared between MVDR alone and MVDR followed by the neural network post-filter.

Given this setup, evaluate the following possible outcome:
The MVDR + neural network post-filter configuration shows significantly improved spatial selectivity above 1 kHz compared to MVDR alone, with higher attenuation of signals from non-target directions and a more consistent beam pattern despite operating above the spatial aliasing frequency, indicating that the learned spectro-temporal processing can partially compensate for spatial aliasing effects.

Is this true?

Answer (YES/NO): NO